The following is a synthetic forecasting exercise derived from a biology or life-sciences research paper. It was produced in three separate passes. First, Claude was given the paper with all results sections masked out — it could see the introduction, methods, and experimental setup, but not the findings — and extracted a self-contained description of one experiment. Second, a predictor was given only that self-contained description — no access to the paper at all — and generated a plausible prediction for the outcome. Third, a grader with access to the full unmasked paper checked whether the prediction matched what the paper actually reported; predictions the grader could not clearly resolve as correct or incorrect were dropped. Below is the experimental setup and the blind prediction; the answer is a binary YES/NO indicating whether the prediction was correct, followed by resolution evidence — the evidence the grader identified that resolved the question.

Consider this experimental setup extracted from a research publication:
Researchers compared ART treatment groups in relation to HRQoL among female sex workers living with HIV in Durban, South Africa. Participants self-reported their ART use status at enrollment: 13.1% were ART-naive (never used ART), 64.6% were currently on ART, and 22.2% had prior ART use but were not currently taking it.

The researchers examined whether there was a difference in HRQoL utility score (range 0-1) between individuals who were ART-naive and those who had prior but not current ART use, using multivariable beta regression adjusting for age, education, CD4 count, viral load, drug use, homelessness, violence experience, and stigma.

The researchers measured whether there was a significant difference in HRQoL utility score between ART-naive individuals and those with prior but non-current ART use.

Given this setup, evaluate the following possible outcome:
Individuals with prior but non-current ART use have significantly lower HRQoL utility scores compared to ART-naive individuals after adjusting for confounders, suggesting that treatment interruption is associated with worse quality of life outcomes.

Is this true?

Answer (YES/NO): NO